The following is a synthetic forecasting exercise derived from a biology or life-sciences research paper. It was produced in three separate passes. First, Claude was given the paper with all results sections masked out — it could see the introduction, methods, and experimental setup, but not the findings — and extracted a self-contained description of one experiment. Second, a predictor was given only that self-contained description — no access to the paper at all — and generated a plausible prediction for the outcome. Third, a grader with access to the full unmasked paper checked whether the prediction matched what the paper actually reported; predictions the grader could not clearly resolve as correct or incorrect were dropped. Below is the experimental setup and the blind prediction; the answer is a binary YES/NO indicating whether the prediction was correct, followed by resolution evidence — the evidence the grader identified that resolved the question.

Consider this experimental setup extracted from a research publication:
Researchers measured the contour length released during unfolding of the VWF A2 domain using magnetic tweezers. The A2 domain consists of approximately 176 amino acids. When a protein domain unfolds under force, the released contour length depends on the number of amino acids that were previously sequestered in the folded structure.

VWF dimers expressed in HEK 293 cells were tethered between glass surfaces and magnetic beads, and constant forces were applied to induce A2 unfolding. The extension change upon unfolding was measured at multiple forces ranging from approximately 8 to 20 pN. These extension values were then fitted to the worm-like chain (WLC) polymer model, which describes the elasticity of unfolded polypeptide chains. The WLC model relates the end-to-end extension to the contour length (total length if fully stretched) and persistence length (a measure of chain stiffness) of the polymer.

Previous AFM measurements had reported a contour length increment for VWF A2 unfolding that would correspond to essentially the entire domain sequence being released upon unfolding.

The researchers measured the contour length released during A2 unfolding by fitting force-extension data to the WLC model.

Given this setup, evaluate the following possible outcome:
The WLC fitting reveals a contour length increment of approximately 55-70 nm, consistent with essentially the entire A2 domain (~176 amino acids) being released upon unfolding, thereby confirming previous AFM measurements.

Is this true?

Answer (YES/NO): NO